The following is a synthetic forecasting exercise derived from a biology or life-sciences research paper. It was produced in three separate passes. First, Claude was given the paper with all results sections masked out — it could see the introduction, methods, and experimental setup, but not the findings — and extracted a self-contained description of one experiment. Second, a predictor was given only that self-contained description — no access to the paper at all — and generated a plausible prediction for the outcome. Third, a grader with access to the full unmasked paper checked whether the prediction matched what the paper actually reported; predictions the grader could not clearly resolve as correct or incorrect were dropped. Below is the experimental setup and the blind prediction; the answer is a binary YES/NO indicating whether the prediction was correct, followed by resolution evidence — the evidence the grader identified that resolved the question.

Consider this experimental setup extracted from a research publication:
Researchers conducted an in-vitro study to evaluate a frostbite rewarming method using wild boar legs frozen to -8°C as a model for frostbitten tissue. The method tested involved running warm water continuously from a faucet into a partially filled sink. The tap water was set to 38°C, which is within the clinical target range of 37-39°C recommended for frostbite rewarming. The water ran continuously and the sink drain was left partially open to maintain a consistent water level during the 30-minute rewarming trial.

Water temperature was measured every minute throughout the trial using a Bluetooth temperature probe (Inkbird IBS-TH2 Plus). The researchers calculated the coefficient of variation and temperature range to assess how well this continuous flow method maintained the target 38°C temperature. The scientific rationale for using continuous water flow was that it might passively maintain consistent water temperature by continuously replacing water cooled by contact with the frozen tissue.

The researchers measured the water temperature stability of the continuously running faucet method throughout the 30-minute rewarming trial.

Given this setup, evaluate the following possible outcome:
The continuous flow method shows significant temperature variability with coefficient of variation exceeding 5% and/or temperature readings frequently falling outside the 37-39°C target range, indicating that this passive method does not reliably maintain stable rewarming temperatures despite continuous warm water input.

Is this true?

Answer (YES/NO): YES